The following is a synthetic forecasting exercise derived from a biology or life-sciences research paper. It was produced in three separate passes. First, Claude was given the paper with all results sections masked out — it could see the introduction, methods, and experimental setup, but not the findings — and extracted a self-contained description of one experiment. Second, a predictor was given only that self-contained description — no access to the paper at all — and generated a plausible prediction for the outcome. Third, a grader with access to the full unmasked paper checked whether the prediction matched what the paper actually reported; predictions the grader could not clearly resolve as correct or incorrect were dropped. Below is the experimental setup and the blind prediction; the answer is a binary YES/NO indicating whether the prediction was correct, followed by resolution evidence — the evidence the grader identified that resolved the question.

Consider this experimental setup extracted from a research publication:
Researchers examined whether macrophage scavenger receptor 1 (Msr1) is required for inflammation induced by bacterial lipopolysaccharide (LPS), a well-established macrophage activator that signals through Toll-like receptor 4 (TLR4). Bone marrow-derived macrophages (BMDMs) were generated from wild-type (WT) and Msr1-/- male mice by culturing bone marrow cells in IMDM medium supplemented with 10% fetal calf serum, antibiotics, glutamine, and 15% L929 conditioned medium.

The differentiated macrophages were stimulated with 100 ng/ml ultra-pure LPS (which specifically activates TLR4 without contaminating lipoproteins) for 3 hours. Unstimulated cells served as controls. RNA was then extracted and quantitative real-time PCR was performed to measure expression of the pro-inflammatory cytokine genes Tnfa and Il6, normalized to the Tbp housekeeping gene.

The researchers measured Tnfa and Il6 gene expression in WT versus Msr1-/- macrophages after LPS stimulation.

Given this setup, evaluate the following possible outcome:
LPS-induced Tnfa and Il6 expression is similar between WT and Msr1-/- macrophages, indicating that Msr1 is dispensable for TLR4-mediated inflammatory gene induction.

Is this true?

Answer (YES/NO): YES